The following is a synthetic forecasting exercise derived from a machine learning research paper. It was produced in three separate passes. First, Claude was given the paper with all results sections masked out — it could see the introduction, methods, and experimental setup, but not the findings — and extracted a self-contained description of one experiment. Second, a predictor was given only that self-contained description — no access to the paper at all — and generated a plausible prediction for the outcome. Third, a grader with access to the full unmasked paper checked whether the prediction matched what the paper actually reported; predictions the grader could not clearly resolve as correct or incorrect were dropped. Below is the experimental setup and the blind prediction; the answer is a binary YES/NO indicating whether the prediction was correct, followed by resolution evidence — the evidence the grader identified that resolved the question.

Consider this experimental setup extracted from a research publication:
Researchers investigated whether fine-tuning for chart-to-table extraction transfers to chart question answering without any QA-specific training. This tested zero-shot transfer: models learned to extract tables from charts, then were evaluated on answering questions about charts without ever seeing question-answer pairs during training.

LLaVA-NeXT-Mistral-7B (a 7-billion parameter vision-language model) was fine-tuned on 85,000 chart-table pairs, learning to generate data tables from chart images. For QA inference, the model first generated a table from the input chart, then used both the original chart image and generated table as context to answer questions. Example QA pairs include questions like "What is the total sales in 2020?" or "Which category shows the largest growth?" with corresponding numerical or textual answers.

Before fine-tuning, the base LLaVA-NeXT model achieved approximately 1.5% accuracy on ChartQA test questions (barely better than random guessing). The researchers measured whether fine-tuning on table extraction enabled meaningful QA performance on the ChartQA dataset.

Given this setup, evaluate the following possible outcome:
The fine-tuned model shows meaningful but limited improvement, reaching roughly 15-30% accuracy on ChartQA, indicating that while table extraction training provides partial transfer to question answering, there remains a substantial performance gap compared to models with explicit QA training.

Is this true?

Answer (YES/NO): YES